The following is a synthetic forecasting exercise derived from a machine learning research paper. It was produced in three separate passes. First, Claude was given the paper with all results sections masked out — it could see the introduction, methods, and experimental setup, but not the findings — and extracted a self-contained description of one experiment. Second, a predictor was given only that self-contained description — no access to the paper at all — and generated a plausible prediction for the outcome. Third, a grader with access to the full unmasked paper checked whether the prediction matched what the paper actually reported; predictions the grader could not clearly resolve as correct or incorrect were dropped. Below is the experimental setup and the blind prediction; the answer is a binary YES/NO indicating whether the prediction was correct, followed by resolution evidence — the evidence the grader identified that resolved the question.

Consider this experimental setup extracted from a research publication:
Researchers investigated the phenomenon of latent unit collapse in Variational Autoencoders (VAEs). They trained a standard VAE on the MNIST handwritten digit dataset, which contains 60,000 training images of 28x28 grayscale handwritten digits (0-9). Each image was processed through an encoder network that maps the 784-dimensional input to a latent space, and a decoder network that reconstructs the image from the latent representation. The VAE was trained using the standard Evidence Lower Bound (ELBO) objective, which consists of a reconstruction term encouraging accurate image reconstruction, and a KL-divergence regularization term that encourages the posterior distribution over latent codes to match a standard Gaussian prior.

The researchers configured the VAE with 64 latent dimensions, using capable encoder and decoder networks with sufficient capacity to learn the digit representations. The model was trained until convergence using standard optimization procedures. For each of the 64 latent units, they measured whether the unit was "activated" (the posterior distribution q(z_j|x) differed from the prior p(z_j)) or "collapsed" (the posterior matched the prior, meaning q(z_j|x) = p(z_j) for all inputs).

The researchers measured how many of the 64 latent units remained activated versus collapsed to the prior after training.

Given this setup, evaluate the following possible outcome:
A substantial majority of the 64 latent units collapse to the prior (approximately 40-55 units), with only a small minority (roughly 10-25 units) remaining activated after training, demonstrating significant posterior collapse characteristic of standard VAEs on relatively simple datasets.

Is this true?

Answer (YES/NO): NO